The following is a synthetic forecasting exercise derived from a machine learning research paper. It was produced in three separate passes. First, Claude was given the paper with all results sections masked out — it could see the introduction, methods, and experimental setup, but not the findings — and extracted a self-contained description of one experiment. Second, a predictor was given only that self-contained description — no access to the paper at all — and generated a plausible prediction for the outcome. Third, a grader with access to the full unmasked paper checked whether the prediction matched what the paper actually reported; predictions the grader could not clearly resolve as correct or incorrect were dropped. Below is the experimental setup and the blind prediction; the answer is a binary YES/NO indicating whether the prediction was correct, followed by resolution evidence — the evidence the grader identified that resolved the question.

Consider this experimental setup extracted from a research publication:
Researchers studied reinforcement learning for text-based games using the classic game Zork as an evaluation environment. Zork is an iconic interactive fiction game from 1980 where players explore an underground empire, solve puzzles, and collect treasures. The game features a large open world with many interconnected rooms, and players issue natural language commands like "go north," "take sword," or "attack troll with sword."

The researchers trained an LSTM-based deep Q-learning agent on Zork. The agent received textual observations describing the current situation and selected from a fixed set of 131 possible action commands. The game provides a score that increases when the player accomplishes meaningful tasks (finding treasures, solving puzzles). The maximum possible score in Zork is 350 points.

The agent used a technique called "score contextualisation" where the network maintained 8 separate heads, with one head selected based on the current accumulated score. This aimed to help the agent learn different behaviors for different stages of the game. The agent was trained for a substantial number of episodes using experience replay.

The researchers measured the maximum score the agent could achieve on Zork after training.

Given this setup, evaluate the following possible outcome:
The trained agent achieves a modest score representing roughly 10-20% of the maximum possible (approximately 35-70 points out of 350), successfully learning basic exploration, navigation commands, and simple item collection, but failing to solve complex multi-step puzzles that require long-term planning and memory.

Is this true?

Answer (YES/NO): NO